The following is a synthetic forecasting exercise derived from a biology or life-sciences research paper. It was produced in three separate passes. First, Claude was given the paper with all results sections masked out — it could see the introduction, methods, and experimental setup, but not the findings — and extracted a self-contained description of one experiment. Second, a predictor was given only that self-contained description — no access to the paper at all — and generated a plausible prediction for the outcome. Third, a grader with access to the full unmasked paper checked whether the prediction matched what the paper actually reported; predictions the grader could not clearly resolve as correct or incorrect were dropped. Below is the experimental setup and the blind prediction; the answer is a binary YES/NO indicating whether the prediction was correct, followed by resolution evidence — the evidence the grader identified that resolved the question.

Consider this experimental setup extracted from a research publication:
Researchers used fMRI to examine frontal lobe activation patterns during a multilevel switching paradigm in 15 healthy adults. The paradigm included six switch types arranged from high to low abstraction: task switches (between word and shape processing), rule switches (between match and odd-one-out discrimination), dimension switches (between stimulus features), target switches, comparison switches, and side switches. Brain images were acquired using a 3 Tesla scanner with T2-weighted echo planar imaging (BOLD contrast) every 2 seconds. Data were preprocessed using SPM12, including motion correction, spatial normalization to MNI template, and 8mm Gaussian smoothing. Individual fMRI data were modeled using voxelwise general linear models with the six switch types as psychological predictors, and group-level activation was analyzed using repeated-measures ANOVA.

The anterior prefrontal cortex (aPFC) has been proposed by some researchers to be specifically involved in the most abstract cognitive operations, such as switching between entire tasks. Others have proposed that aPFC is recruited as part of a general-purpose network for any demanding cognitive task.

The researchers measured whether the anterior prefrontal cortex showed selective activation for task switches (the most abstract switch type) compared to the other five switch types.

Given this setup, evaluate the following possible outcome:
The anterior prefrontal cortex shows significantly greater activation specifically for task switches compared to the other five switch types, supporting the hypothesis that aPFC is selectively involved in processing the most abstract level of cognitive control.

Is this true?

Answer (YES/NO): NO